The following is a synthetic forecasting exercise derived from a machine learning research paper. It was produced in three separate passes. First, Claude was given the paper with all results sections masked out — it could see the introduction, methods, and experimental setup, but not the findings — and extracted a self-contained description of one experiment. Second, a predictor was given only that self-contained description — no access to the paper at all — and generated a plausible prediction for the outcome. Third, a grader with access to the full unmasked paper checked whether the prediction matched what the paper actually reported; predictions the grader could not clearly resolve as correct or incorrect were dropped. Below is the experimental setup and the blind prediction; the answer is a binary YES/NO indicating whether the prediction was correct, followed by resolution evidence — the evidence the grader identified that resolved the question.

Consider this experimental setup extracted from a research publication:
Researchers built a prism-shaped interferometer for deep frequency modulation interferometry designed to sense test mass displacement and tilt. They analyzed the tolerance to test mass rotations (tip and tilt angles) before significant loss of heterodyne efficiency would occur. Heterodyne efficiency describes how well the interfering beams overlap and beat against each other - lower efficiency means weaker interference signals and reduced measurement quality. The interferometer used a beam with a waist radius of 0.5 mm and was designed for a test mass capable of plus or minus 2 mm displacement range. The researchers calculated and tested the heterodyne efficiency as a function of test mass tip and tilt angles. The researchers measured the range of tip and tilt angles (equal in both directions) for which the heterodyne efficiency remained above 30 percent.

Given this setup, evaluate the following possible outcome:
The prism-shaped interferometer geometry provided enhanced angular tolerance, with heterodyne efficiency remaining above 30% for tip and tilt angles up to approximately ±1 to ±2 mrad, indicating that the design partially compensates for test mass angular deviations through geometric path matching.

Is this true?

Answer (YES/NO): NO